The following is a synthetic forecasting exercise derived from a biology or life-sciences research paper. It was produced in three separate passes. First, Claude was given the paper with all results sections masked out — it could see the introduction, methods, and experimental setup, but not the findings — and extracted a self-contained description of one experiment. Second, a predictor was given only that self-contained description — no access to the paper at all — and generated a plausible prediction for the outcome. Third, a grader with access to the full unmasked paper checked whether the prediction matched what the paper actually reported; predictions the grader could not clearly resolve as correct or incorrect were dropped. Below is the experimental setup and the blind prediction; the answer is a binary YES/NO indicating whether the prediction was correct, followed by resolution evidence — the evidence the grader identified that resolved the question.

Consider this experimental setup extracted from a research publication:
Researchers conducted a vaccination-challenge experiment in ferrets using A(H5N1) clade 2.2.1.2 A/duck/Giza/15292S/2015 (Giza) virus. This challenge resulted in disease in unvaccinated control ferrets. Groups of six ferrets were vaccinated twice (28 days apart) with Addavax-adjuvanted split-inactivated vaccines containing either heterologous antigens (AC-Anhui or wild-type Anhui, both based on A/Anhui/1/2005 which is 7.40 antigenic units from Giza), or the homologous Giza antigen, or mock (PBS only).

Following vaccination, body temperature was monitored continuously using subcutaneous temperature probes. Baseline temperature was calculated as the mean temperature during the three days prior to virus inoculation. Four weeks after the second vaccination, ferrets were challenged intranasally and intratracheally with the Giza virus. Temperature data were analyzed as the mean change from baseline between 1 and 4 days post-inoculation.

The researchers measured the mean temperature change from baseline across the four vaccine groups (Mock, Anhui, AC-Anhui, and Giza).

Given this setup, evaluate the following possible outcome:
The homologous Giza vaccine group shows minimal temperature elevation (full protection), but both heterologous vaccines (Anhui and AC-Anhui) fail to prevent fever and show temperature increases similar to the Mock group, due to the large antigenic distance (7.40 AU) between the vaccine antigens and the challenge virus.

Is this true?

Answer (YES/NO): NO